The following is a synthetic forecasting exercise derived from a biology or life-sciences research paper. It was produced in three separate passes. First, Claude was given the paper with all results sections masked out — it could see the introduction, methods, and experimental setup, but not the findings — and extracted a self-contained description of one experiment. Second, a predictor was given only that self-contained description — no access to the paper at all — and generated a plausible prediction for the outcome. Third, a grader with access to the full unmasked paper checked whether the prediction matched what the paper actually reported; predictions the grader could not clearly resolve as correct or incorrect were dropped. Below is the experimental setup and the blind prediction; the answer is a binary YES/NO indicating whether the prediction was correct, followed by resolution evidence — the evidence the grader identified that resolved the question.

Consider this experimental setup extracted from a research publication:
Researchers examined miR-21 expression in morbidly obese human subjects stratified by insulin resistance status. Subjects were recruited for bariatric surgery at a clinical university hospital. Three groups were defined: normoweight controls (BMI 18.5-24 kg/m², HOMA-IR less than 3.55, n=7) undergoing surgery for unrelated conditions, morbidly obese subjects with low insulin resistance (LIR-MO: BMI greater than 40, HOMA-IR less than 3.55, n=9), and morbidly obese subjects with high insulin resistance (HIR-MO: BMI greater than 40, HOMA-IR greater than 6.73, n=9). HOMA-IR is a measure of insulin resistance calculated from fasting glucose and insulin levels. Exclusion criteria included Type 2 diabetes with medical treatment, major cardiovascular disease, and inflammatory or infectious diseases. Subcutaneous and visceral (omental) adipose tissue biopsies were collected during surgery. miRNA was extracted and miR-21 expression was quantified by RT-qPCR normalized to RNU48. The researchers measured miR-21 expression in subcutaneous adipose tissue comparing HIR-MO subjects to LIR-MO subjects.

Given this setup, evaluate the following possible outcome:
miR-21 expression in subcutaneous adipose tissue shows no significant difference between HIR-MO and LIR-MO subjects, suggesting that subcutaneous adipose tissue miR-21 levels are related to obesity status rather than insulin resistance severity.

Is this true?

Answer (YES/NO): YES